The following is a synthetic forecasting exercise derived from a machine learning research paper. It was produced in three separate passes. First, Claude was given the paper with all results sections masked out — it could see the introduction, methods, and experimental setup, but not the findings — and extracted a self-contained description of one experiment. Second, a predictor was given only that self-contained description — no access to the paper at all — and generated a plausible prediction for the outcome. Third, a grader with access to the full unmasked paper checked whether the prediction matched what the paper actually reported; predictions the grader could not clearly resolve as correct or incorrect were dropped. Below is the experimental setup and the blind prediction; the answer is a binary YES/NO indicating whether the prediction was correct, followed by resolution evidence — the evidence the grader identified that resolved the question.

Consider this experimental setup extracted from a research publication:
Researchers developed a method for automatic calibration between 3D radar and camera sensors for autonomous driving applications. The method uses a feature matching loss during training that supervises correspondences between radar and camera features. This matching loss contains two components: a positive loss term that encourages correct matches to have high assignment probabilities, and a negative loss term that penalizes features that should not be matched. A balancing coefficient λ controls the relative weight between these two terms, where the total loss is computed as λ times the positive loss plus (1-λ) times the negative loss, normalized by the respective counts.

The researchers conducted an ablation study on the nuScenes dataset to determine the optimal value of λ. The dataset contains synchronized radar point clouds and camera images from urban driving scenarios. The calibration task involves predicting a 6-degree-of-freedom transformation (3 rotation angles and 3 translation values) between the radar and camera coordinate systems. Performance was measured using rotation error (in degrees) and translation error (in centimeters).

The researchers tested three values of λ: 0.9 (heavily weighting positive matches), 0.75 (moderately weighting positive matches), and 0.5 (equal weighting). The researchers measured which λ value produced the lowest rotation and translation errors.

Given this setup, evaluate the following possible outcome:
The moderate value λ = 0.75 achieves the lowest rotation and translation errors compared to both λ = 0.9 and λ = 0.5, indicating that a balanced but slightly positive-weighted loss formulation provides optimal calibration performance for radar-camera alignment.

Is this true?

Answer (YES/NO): YES